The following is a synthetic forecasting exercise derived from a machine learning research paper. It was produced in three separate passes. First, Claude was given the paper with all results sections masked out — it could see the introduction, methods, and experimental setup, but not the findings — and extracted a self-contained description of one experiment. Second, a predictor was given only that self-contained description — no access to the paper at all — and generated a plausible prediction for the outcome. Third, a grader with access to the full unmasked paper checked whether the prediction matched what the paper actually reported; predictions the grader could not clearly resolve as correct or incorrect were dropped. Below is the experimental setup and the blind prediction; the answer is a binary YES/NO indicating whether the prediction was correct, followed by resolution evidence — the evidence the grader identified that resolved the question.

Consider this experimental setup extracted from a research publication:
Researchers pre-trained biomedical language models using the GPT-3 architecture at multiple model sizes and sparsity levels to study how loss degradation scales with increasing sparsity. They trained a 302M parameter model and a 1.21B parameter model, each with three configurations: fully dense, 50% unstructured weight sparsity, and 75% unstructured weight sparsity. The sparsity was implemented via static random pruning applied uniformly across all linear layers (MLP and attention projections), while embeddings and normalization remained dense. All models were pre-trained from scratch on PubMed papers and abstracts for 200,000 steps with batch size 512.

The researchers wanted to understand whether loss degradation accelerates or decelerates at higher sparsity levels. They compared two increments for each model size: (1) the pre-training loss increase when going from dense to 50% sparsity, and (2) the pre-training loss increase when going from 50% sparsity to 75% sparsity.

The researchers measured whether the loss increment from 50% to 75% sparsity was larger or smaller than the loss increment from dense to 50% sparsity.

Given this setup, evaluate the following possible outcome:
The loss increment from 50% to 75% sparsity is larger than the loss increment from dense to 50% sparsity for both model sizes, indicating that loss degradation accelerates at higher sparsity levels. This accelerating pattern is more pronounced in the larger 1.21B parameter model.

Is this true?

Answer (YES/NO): YES